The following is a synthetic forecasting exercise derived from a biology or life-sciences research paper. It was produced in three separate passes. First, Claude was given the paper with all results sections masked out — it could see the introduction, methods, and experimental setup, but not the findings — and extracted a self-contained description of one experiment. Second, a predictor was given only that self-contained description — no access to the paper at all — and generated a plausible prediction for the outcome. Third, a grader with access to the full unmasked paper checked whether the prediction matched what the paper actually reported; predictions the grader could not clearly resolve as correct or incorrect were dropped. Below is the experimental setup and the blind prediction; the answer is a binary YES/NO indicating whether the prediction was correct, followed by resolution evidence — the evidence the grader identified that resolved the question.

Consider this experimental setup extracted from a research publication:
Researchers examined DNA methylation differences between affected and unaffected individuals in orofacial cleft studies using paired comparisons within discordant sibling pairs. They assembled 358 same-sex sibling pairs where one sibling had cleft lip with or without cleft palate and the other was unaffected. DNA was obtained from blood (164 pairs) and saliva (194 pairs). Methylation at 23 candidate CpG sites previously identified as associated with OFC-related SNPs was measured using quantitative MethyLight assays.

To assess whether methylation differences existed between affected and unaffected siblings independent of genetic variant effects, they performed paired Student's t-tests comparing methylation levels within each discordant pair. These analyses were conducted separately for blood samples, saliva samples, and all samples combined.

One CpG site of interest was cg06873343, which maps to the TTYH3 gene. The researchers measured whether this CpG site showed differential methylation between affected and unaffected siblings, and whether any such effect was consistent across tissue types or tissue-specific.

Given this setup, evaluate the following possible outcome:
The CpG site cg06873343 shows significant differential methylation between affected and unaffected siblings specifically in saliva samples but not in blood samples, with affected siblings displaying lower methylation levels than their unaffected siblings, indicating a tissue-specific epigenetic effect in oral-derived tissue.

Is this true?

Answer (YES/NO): NO